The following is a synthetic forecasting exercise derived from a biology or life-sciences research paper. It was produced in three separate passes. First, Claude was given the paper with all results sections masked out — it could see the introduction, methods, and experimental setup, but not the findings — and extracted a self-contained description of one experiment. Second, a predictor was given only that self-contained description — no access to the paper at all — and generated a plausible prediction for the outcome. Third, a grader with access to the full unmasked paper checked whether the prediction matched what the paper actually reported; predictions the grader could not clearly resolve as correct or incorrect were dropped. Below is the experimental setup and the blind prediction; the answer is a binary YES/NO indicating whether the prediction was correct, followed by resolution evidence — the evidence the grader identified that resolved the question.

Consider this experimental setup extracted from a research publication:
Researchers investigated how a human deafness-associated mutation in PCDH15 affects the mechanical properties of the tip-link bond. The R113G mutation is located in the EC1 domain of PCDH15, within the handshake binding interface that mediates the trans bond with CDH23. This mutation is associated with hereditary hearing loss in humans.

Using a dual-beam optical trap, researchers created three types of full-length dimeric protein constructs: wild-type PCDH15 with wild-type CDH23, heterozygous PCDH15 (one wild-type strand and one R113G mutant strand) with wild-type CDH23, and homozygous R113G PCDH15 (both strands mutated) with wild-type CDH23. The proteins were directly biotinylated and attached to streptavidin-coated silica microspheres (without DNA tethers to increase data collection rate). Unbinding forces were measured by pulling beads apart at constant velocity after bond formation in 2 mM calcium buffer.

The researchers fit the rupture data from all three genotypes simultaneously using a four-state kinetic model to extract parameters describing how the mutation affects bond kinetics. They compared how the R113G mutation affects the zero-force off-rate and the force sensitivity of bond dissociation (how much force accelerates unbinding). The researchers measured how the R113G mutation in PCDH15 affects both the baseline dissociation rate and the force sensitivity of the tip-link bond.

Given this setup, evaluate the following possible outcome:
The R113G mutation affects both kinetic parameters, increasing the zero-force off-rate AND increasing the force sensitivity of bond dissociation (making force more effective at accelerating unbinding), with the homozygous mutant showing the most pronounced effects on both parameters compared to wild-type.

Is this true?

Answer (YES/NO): YES